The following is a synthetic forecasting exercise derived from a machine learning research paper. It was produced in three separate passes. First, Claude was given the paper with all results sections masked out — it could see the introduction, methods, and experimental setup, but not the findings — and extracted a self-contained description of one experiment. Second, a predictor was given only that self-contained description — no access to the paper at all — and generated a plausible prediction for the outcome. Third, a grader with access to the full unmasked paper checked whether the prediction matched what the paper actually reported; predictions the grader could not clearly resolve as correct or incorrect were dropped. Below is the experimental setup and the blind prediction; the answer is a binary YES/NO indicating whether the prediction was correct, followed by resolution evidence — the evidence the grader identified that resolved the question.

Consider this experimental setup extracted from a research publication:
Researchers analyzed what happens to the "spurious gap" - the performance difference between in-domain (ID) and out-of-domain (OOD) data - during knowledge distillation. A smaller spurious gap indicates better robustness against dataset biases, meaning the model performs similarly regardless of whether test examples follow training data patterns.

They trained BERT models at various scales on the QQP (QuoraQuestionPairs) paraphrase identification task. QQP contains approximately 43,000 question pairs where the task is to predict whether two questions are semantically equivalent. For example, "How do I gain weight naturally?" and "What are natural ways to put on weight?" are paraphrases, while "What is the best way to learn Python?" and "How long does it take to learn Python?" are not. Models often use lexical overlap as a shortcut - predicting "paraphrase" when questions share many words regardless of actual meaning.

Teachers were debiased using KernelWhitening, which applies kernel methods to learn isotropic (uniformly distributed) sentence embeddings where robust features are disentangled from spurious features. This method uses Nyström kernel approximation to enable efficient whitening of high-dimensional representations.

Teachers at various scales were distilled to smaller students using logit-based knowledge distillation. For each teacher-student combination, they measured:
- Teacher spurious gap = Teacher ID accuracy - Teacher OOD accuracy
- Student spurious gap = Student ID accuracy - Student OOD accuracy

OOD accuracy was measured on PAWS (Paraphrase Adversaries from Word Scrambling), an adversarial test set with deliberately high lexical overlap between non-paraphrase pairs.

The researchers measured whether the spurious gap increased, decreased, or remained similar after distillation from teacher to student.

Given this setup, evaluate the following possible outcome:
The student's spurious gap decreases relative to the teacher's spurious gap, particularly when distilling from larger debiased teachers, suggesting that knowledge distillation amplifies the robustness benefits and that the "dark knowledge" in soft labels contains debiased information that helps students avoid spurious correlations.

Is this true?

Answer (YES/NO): NO